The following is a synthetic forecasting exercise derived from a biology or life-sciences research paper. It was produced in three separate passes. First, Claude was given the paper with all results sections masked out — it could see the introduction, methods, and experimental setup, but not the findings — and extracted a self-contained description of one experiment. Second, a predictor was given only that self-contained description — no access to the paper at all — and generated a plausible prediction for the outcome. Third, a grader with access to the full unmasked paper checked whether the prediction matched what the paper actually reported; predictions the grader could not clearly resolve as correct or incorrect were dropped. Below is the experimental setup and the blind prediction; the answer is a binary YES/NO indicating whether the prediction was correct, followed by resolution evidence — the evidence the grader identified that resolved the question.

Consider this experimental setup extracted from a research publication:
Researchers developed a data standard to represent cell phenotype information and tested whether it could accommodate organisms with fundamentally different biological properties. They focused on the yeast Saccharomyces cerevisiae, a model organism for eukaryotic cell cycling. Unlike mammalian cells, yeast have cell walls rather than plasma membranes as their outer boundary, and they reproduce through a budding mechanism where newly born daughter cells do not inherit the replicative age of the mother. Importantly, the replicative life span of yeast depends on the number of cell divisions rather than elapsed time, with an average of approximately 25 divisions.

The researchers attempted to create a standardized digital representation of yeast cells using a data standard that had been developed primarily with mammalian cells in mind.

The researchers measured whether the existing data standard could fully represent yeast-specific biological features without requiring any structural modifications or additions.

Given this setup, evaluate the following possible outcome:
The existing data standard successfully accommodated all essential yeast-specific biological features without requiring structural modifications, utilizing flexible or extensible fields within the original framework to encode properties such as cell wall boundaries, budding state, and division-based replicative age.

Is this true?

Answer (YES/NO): NO